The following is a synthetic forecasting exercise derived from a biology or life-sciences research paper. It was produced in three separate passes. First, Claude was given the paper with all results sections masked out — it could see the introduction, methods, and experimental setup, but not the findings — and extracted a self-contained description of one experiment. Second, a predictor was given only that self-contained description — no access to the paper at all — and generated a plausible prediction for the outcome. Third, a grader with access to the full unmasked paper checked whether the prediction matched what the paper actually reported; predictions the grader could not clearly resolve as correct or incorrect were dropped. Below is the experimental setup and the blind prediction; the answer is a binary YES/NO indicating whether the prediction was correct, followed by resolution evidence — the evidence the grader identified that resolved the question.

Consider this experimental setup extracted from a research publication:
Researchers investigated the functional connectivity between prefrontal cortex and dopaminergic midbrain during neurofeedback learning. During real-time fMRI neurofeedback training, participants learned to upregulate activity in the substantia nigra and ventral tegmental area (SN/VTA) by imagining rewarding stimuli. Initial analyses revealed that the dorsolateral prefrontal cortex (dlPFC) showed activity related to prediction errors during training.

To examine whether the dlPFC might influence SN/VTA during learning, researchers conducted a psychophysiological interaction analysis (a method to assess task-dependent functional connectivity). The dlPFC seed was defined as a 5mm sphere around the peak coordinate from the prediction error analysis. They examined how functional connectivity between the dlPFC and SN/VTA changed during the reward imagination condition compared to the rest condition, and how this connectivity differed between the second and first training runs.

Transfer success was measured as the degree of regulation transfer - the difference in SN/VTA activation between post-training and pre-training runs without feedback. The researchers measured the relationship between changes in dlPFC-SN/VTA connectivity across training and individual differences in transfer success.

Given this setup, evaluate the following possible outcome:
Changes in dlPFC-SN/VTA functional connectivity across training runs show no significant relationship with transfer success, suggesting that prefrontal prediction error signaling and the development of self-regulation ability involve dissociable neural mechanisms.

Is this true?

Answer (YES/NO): NO